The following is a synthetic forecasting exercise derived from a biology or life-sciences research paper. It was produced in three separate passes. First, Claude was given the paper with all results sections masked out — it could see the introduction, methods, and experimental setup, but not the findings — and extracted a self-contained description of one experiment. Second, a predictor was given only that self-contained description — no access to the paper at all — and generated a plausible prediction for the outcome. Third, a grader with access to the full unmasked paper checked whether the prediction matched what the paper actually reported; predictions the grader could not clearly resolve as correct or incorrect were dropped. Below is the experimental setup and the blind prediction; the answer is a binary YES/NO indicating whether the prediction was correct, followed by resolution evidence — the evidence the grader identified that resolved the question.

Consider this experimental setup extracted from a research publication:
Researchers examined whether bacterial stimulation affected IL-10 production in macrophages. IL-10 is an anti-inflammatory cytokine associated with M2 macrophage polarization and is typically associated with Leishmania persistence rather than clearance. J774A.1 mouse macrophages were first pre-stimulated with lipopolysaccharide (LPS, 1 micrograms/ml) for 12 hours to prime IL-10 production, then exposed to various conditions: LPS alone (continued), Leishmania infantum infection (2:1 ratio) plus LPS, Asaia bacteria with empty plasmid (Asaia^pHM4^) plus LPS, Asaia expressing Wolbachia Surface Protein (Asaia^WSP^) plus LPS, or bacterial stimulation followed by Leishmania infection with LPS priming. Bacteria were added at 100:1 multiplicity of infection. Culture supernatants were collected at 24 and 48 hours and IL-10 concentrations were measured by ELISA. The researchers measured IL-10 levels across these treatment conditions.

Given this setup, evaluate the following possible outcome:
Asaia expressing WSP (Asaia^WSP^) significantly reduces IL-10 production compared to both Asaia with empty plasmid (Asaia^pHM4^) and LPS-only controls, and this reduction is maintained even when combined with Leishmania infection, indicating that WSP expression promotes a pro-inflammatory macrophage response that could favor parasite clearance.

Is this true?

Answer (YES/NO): NO